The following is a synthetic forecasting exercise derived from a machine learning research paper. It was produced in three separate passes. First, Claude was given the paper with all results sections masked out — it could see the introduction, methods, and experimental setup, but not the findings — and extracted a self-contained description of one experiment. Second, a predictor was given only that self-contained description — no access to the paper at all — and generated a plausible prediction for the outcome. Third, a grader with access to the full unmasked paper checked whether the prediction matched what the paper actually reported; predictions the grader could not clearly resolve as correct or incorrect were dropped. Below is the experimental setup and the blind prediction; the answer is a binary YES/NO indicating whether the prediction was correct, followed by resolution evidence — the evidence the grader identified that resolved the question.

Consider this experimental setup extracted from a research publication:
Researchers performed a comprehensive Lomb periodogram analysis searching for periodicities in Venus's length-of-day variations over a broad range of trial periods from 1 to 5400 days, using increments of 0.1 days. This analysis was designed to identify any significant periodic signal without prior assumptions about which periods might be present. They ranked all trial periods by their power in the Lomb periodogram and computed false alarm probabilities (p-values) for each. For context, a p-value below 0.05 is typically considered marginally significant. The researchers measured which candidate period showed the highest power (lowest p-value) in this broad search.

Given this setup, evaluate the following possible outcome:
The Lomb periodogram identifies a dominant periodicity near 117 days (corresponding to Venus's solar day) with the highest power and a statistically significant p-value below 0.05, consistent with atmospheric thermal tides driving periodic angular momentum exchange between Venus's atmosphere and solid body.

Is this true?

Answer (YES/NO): NO